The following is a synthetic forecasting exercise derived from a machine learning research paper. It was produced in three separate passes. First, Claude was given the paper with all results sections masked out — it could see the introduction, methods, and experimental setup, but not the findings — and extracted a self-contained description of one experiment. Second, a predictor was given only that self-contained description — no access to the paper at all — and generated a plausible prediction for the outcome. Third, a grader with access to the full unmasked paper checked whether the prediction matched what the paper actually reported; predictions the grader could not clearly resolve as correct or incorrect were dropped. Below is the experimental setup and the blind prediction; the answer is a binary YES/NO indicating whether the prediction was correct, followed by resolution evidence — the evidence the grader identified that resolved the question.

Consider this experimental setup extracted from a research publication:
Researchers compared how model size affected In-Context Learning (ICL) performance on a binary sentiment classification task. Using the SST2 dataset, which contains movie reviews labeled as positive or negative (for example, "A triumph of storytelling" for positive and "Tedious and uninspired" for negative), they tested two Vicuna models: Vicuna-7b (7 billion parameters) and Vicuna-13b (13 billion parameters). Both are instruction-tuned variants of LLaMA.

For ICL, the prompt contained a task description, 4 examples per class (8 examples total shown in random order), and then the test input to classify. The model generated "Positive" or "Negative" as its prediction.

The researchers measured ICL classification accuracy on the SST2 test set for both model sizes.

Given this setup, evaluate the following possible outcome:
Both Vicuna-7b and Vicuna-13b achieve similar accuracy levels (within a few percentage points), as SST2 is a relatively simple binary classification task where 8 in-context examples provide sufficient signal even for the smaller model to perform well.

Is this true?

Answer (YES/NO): YES